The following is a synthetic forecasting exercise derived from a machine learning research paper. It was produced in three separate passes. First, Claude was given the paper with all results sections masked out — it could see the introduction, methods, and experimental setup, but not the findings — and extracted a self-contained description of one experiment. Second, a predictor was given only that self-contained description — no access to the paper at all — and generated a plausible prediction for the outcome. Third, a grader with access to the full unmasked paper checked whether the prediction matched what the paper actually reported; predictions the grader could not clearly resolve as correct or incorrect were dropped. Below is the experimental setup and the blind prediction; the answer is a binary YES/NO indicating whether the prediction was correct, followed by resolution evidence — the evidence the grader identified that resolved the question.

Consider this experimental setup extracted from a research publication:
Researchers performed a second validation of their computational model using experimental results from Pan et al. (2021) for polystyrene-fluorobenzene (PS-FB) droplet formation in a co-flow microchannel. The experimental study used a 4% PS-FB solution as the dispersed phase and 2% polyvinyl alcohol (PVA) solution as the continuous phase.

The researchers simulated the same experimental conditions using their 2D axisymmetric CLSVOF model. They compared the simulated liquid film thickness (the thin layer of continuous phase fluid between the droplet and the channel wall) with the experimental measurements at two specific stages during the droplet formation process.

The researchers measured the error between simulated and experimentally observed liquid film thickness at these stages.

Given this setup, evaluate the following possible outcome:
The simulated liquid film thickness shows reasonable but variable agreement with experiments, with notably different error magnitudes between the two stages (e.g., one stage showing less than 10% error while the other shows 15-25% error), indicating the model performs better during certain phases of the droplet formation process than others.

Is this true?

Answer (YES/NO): NO